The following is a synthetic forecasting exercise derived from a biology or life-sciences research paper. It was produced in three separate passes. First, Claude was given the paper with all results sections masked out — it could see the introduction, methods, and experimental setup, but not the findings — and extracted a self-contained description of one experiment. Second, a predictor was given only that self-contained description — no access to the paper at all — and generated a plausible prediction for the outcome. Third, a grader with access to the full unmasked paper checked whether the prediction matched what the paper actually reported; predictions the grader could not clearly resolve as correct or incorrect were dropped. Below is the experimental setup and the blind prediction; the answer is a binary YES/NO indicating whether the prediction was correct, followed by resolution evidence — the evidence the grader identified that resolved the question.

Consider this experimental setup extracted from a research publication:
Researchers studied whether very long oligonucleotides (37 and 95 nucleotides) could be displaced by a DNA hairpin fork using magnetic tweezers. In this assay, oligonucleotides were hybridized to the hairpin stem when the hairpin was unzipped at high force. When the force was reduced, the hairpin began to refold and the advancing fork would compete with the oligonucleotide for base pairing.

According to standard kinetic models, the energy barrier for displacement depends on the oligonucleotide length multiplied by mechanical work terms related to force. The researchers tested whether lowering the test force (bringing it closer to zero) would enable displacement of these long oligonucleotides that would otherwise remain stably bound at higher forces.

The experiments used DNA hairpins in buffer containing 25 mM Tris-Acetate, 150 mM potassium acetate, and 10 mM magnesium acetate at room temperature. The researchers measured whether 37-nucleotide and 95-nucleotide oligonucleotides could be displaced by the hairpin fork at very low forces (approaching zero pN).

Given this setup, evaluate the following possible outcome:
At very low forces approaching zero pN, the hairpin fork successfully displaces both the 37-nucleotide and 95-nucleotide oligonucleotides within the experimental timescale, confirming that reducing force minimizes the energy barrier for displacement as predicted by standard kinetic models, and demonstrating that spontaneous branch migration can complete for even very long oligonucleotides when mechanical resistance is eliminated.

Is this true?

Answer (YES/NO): YES